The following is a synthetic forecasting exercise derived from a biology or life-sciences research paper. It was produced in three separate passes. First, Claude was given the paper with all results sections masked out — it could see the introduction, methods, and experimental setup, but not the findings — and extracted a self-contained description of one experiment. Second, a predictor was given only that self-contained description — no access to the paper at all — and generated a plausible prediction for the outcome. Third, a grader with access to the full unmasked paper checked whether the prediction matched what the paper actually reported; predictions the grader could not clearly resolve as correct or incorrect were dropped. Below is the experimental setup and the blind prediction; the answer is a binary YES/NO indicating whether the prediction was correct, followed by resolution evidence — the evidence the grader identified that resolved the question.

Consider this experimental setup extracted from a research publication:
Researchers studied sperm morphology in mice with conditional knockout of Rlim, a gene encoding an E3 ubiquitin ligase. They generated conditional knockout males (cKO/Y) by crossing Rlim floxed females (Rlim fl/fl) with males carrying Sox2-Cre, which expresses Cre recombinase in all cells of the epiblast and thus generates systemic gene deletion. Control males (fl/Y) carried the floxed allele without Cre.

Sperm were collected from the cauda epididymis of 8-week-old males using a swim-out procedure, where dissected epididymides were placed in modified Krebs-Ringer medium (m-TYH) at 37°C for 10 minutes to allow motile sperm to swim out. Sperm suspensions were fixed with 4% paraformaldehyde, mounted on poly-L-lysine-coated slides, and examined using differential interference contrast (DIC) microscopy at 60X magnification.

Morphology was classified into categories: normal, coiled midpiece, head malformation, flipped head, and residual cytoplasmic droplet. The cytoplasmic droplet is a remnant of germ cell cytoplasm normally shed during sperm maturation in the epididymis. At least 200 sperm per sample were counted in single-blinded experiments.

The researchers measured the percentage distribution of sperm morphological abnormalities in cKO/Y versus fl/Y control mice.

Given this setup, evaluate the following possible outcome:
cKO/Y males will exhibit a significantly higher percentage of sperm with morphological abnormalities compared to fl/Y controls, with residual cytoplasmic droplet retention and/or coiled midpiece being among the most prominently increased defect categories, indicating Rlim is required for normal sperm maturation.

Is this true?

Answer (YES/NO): YES